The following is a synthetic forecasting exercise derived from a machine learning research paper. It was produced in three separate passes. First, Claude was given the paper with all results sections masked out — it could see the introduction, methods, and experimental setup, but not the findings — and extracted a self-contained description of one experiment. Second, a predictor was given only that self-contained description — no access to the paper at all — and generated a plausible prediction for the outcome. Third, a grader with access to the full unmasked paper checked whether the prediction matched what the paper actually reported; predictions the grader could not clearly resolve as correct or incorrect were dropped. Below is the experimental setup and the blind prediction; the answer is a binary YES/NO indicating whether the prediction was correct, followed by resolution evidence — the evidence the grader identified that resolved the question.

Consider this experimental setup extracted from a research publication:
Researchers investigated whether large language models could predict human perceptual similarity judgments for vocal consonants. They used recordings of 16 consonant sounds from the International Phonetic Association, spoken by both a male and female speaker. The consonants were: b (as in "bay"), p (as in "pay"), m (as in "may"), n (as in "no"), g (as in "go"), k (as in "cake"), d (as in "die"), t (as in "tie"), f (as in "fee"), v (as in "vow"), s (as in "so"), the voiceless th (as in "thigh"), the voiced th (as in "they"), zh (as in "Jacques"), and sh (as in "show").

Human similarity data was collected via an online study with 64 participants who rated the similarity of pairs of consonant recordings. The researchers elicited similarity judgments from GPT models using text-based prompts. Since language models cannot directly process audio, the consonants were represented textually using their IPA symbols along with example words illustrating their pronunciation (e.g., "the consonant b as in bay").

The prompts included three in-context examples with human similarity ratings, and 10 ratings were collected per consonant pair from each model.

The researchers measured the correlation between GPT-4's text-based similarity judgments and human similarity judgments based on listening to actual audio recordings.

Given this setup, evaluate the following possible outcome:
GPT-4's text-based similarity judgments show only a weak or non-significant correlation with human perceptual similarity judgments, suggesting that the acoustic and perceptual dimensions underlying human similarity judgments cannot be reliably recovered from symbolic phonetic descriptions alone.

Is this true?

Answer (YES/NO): NO